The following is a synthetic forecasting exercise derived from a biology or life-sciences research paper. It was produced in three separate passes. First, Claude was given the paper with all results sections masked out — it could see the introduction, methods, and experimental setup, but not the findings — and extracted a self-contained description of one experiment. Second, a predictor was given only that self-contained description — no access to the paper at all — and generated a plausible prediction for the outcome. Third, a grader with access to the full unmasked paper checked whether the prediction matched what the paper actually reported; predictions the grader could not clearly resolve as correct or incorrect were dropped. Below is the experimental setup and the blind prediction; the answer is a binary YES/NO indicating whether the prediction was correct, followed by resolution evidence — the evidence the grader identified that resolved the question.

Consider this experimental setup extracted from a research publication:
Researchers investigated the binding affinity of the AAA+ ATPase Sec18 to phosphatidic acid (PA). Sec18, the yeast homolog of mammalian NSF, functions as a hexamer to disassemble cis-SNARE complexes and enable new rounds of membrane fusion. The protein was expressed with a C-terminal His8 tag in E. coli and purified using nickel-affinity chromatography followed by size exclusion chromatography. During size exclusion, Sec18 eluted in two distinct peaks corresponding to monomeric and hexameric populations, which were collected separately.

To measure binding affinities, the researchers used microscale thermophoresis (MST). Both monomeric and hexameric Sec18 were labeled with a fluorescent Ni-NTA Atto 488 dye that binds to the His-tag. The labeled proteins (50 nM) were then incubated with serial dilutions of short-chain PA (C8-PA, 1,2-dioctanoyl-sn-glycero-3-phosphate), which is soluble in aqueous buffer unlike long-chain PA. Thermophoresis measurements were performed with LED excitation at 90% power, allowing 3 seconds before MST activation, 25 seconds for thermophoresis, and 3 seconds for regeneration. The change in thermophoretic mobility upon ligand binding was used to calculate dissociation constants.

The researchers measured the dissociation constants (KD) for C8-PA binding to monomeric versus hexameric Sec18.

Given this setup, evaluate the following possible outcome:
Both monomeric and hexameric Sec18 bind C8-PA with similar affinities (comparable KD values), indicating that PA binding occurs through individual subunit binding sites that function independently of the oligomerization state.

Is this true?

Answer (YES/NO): NO